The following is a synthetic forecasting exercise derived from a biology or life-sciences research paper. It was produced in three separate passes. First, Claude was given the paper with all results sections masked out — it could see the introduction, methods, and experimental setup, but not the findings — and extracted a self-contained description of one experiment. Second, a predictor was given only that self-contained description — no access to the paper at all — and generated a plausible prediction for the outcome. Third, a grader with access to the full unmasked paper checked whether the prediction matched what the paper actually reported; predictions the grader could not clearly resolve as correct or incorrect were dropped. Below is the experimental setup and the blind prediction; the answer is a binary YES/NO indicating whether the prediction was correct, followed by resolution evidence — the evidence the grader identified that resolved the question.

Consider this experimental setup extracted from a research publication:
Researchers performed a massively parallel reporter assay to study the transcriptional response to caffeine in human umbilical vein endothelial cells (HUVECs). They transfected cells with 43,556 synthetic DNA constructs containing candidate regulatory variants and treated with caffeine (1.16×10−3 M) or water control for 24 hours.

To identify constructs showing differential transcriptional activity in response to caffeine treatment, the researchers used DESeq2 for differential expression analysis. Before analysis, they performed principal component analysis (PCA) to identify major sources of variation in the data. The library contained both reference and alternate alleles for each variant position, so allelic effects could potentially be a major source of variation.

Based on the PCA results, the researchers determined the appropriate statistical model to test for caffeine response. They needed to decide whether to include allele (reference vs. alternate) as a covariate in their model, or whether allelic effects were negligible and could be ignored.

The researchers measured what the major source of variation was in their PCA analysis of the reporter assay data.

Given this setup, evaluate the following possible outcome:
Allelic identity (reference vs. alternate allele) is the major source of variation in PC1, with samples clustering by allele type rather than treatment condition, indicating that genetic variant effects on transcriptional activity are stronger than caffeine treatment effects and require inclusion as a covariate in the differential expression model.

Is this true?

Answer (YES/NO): YES